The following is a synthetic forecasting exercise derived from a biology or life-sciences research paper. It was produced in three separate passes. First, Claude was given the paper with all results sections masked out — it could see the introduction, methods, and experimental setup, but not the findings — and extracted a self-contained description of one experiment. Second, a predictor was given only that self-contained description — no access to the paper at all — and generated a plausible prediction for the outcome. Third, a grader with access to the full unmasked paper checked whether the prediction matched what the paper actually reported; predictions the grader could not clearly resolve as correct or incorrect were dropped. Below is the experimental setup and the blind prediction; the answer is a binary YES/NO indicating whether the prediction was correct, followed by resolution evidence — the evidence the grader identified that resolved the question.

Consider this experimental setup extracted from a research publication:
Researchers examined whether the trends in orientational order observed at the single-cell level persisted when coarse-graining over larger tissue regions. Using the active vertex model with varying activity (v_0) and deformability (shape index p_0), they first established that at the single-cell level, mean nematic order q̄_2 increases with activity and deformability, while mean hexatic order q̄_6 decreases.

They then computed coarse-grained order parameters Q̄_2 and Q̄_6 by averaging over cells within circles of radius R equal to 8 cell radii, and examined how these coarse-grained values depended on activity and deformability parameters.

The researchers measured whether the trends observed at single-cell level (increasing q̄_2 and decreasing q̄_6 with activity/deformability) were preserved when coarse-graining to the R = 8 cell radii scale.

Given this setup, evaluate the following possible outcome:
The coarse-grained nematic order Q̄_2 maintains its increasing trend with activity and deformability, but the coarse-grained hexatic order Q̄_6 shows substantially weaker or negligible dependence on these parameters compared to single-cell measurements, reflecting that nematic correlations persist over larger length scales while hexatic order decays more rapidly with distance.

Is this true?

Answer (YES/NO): NO